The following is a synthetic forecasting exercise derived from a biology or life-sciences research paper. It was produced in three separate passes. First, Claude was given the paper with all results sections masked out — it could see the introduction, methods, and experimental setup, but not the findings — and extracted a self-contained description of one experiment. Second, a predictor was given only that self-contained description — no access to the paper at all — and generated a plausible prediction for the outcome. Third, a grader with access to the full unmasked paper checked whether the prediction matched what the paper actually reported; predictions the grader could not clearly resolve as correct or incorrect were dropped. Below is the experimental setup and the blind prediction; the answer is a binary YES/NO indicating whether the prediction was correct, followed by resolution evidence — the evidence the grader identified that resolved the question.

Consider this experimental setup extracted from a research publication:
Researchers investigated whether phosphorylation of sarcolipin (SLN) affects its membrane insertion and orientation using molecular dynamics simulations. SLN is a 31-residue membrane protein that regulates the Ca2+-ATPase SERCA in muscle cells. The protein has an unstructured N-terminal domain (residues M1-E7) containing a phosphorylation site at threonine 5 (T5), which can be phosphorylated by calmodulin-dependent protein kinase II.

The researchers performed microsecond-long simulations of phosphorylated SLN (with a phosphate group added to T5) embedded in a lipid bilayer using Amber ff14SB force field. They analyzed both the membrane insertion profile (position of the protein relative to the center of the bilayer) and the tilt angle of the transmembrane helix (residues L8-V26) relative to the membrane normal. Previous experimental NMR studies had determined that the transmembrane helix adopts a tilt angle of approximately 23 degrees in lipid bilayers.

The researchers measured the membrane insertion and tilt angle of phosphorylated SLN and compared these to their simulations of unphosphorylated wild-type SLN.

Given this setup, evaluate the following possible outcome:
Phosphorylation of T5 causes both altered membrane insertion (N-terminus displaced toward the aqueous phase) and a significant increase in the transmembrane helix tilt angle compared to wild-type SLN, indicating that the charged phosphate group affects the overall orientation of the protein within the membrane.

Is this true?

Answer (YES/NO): NO